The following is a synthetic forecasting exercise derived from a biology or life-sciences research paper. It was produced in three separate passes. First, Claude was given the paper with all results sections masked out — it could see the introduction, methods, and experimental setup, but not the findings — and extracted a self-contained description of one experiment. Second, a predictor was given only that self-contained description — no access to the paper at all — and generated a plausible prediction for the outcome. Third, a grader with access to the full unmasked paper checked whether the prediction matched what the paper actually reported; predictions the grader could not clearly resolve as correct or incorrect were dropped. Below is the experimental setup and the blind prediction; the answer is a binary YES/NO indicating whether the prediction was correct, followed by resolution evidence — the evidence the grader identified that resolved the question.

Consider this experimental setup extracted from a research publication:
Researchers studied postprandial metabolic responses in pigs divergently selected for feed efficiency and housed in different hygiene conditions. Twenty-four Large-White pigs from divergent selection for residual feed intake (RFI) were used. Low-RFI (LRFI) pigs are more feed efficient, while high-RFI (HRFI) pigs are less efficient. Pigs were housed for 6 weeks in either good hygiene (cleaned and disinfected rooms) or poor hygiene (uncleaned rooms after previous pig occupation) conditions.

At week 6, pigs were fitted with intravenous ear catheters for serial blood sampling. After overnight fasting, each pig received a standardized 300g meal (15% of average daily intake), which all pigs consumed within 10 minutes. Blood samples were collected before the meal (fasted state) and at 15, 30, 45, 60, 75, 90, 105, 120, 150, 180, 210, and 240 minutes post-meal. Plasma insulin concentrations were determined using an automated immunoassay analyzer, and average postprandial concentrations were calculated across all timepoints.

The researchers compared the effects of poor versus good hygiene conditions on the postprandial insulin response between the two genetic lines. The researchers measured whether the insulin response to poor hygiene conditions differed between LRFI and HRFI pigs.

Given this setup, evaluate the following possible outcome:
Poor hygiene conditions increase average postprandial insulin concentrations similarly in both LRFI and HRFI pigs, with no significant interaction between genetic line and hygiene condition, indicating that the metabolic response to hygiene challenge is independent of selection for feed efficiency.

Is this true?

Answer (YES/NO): NO